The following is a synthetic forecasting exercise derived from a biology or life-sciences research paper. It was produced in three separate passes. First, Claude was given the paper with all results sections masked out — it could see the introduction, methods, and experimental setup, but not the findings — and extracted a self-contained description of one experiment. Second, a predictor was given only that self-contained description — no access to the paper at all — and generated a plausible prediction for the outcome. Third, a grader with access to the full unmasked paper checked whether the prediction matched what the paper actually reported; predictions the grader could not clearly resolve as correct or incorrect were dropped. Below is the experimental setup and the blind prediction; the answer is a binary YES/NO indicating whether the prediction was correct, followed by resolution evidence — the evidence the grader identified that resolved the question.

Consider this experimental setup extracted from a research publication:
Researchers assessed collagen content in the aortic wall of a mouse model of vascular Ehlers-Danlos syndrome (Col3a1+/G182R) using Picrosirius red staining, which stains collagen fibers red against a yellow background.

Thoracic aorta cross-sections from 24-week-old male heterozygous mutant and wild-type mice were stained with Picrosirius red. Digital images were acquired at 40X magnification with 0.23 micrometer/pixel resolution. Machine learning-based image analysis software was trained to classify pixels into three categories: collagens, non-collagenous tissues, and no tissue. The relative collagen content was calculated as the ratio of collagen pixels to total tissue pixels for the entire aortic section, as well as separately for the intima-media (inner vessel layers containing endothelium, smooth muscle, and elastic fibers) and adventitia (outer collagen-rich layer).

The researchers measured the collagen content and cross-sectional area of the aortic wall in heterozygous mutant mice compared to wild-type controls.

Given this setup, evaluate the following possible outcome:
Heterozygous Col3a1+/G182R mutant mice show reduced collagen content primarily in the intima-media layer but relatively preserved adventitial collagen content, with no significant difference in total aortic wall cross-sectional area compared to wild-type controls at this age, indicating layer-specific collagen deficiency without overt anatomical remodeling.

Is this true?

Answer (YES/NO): NO